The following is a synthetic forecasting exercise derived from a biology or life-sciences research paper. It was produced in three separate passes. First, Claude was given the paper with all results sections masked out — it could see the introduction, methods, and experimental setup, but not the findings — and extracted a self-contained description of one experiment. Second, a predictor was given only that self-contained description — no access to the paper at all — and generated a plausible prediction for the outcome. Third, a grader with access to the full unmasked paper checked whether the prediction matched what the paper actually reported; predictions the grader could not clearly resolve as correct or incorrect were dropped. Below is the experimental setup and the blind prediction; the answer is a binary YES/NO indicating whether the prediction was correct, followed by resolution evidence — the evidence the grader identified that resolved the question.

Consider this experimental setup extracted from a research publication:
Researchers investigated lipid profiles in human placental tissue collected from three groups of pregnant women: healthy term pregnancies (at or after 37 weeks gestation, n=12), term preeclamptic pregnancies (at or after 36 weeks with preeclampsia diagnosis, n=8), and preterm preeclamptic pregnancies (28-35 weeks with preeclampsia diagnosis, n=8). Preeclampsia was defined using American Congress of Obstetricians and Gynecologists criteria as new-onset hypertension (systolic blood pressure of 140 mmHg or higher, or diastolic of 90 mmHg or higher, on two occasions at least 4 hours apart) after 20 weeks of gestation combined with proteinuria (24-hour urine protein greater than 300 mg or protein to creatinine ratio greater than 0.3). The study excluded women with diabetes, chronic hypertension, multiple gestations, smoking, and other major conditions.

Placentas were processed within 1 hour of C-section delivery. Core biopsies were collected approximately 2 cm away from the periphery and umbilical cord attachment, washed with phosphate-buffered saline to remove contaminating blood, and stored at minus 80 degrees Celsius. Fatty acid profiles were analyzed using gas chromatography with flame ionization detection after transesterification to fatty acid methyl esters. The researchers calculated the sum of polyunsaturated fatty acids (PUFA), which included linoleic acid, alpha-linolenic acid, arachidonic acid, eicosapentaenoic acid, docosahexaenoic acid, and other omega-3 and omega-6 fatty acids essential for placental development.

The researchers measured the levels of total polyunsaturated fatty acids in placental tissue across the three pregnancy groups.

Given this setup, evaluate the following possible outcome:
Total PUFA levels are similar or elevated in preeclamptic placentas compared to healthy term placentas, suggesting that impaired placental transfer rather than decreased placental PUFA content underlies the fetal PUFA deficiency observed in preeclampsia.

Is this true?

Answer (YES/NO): NO